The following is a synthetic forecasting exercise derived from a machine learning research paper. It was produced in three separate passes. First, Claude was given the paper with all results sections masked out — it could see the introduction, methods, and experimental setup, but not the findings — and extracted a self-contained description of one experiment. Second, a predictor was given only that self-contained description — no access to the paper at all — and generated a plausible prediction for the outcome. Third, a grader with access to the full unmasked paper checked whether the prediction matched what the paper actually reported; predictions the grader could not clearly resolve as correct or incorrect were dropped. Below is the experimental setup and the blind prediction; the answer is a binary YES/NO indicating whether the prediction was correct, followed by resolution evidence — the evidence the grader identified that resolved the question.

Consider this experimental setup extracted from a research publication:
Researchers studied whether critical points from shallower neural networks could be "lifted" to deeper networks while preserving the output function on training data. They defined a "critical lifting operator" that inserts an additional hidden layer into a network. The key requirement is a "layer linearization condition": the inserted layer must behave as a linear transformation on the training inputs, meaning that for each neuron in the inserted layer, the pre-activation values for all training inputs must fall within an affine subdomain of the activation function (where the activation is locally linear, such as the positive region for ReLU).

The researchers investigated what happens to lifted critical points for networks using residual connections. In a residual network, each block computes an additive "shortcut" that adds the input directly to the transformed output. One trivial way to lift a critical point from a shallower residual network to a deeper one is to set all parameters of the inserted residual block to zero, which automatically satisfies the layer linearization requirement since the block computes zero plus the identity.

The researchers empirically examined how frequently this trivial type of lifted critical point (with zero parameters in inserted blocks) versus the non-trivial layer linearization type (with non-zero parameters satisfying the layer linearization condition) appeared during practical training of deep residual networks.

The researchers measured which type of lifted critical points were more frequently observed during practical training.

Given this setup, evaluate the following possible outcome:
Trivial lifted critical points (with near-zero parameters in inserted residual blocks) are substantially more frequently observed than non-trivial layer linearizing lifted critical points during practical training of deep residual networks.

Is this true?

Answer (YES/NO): NO